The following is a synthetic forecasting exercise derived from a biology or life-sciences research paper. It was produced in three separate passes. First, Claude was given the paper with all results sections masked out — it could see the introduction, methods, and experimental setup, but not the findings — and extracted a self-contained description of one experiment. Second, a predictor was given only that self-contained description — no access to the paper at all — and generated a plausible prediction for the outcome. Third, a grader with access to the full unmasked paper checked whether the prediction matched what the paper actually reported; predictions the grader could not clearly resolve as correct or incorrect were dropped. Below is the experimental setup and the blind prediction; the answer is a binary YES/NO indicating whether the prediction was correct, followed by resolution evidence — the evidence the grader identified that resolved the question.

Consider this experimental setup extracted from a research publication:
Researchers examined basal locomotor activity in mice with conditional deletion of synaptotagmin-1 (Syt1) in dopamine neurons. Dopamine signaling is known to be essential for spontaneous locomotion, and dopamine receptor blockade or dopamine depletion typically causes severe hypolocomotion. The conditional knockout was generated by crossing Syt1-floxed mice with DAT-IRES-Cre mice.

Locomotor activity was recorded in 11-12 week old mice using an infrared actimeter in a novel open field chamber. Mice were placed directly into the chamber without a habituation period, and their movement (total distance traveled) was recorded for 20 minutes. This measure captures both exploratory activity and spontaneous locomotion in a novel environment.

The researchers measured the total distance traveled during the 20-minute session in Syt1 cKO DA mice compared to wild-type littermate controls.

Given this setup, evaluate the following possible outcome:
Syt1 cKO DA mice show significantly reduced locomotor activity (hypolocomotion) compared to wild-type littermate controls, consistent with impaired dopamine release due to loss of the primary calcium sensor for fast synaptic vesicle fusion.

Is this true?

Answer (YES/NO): NO